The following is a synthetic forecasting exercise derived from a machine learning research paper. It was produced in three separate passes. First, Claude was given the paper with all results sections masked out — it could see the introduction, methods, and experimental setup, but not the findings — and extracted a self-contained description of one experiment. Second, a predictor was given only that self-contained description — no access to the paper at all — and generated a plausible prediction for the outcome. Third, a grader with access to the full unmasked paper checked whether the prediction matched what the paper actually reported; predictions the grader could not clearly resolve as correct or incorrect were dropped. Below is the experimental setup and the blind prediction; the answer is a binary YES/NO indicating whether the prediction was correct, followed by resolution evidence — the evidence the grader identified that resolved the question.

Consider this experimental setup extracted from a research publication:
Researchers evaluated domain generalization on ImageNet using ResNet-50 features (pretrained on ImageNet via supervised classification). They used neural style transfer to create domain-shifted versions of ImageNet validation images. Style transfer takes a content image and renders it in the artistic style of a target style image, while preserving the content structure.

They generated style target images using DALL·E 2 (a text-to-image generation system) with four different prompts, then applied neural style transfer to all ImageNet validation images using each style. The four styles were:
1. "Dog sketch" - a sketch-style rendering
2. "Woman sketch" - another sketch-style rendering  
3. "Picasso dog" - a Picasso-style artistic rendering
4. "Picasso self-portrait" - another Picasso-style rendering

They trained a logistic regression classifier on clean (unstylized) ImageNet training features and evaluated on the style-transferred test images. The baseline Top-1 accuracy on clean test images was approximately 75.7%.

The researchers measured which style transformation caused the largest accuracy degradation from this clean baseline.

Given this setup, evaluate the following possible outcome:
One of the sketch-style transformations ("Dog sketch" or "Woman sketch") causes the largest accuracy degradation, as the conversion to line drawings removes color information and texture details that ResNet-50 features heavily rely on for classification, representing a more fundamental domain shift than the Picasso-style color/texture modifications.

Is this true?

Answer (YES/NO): NO